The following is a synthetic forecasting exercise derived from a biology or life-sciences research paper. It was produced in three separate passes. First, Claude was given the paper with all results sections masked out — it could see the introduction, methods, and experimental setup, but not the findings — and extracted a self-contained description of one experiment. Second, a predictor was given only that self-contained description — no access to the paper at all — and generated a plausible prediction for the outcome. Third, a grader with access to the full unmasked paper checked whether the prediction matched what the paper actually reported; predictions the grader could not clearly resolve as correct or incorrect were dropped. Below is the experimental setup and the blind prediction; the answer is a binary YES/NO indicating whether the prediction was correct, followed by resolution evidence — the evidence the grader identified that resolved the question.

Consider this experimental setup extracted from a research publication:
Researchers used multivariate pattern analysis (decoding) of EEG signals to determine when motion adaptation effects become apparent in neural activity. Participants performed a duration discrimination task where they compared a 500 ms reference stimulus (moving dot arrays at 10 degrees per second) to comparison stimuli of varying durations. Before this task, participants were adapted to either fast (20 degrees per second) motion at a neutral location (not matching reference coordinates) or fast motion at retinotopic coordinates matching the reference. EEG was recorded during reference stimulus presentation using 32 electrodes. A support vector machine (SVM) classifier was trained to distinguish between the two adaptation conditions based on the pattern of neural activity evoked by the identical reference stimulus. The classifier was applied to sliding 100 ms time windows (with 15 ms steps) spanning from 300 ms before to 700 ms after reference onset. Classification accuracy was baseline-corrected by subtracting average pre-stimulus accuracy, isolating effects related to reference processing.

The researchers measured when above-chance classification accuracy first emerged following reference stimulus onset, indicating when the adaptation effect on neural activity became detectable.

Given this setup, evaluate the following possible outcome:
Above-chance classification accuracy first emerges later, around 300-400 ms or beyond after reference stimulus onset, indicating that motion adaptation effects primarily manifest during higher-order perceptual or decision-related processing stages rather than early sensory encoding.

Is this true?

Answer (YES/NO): YES